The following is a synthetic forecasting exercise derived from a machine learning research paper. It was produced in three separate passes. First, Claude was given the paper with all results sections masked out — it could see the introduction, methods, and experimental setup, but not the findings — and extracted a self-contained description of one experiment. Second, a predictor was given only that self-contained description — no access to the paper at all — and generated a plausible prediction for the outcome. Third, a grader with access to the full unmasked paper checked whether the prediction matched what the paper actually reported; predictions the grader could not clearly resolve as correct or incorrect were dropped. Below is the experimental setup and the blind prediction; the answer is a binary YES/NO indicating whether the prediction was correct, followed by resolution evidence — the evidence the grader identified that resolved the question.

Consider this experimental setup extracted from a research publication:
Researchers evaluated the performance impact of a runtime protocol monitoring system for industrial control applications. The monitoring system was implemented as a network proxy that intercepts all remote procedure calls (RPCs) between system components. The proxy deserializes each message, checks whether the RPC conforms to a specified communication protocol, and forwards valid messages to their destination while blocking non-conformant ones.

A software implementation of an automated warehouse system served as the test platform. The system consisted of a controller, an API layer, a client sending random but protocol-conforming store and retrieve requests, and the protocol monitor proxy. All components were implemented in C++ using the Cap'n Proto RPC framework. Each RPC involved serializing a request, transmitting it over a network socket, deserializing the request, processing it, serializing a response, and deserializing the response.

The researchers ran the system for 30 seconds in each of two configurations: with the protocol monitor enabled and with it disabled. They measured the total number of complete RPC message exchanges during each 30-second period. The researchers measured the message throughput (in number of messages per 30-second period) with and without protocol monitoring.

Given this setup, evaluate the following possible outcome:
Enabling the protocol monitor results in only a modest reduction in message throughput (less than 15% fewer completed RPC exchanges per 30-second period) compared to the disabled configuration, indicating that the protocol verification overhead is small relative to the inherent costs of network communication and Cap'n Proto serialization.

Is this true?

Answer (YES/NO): NO